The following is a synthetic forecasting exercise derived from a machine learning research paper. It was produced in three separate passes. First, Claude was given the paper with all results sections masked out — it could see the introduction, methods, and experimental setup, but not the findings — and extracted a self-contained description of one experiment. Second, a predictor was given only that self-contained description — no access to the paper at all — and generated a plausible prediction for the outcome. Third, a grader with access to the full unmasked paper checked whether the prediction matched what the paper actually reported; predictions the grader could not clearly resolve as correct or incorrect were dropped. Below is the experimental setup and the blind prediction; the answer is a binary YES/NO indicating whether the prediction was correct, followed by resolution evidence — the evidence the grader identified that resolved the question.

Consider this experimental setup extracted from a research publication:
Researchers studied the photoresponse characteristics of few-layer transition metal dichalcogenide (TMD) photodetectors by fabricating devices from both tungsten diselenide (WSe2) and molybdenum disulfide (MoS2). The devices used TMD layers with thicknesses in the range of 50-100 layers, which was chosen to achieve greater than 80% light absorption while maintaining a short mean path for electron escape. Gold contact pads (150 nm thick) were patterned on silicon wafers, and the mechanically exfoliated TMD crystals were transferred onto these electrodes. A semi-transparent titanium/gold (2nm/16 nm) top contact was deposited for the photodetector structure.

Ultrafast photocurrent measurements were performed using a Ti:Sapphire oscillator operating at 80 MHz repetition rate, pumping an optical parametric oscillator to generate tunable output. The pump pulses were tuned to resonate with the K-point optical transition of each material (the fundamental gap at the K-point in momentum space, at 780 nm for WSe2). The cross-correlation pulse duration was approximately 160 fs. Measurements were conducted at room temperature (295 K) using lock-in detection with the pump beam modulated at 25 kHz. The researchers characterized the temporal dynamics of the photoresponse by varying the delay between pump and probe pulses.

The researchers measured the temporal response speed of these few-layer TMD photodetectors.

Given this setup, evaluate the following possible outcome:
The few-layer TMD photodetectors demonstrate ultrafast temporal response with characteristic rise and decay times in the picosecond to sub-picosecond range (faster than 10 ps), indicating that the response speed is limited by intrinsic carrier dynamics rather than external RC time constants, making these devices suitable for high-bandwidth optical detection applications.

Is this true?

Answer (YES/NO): NO